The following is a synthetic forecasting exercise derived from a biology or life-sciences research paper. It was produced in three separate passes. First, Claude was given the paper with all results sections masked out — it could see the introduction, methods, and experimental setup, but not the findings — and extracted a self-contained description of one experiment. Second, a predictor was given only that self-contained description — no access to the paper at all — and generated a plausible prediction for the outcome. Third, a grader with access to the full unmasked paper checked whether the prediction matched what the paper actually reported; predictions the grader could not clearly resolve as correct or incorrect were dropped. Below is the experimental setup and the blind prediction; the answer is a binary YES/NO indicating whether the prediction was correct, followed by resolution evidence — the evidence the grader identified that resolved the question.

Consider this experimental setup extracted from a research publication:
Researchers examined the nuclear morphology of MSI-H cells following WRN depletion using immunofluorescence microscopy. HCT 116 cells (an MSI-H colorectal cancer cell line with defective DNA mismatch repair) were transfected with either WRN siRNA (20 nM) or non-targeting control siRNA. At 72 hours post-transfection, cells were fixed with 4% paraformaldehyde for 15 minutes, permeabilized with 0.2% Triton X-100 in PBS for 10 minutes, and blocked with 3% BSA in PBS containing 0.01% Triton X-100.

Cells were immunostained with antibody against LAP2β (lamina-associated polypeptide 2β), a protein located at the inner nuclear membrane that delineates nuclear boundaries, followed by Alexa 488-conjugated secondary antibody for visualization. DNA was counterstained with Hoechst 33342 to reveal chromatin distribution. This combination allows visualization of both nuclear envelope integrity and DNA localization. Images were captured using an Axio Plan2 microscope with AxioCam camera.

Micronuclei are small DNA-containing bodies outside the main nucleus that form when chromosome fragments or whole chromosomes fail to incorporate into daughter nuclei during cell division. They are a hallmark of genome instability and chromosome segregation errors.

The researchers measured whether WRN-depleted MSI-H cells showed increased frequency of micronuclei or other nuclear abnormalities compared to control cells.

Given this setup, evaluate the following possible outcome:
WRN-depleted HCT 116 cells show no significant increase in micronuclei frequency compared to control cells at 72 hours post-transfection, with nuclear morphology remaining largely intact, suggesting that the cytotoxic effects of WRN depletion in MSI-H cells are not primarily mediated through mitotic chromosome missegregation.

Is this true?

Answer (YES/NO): NO